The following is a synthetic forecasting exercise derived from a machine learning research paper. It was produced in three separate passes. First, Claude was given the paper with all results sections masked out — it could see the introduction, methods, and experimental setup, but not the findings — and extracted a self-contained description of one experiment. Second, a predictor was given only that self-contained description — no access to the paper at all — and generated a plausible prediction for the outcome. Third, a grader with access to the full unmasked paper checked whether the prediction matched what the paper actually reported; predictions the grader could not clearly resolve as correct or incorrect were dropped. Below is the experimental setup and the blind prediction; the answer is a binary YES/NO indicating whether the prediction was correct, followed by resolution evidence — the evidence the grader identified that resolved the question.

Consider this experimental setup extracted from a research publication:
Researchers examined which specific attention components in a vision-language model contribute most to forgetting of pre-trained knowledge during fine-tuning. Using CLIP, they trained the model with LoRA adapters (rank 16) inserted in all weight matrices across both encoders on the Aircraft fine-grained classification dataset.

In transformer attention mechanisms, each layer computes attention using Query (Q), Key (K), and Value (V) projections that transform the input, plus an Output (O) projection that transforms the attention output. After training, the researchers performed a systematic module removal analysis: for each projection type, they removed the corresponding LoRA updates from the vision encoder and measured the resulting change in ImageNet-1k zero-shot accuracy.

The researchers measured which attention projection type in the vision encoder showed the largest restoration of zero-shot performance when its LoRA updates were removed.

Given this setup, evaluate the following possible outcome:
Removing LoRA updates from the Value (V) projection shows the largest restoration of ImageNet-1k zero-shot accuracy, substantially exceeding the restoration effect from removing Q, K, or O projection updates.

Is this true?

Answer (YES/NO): YES